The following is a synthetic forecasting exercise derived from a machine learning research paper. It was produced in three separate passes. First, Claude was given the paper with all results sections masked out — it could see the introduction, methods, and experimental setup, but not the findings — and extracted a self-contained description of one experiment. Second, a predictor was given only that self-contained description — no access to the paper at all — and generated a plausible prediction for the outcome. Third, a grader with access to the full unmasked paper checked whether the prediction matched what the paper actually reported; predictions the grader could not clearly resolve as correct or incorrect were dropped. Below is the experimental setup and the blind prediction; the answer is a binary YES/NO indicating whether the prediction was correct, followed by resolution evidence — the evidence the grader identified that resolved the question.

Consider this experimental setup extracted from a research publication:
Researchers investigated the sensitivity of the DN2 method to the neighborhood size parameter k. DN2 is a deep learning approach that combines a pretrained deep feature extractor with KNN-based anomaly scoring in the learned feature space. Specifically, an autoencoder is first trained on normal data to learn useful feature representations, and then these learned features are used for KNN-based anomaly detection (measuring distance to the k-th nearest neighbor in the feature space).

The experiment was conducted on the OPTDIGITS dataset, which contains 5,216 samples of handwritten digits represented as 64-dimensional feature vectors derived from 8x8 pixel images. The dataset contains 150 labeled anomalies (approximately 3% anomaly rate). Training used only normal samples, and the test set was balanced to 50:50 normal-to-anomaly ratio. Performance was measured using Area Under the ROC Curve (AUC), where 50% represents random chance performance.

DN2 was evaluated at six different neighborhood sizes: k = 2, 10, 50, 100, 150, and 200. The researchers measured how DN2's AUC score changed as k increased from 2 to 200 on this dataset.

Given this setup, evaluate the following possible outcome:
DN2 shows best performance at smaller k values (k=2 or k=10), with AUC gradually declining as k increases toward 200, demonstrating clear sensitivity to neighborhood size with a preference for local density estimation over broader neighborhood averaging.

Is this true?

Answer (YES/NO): YES